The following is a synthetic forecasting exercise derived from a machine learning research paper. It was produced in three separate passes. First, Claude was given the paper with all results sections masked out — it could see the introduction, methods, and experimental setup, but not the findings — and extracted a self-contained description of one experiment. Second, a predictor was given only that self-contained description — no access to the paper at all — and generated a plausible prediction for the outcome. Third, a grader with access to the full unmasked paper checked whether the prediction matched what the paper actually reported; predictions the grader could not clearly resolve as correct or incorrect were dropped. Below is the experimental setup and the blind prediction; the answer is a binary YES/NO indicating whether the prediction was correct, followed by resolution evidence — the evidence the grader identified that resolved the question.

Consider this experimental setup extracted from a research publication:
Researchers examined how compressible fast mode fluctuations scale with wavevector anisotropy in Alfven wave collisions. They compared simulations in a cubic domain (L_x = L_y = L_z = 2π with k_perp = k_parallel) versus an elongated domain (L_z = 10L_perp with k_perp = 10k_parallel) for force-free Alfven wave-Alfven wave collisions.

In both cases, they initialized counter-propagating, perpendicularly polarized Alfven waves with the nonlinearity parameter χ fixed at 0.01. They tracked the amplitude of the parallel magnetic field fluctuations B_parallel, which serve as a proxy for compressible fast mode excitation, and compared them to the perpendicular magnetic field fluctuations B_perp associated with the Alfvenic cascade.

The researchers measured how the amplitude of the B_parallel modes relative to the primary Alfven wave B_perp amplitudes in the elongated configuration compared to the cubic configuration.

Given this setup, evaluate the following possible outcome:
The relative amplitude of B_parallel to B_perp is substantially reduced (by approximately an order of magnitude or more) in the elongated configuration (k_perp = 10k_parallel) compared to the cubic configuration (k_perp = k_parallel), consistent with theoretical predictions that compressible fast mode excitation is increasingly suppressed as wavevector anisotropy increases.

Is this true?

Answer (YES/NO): YES